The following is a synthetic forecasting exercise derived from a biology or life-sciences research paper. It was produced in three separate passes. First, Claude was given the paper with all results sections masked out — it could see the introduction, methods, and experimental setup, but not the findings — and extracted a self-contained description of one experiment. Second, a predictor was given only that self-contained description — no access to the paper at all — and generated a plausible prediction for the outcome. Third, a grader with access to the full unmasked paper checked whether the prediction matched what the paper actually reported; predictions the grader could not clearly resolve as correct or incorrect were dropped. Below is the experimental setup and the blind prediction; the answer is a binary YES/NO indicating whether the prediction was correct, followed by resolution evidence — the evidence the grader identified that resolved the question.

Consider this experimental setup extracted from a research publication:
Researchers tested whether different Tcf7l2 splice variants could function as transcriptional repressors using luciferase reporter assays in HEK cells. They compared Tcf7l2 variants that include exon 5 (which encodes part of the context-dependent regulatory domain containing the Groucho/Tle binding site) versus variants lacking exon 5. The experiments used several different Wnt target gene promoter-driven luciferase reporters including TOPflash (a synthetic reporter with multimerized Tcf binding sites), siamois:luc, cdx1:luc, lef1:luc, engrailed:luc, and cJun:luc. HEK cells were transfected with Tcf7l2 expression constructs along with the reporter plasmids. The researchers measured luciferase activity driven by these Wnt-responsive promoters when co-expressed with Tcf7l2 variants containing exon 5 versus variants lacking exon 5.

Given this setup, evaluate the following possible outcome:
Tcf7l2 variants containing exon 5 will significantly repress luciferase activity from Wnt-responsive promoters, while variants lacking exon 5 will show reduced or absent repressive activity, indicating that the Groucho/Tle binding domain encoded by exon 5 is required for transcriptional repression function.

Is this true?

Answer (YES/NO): YES